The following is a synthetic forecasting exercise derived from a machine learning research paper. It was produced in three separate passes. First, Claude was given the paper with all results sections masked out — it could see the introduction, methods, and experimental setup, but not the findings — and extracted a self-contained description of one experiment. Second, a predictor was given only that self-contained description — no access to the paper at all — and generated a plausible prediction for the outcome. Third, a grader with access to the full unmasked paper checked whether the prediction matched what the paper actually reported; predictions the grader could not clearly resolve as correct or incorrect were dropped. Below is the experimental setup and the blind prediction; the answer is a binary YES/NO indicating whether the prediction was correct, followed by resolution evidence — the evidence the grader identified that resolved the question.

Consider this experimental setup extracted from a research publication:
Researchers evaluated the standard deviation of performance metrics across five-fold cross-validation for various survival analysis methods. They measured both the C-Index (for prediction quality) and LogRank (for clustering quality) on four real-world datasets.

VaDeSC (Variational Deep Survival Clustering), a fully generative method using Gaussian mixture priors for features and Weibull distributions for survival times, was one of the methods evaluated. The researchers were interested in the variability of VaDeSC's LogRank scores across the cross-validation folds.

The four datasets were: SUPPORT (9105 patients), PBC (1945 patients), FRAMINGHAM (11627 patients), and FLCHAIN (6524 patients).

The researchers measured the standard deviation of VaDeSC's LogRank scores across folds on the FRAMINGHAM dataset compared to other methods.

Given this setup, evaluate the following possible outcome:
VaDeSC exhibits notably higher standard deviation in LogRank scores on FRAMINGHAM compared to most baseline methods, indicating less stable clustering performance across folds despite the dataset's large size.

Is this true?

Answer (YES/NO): YES